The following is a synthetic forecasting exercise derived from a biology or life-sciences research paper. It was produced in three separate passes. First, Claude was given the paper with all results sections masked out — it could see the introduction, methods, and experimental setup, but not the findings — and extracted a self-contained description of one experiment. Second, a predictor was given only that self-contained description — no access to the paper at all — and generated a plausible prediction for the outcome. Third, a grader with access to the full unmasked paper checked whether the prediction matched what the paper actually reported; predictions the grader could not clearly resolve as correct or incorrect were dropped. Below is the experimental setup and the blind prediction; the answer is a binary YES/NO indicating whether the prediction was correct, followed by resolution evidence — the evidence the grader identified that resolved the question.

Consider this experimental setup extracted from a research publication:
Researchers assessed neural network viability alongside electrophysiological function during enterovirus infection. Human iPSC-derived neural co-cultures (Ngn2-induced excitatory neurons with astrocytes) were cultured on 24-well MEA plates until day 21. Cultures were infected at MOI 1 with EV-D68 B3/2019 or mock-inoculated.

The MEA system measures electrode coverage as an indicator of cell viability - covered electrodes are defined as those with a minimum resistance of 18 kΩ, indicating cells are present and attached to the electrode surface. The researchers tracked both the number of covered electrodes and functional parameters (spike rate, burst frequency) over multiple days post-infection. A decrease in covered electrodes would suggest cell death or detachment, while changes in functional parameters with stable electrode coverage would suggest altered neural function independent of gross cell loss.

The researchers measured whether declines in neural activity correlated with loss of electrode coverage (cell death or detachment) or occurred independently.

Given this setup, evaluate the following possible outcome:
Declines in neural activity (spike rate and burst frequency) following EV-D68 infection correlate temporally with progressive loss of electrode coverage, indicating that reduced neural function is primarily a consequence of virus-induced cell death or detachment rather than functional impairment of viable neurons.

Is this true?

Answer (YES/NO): NO